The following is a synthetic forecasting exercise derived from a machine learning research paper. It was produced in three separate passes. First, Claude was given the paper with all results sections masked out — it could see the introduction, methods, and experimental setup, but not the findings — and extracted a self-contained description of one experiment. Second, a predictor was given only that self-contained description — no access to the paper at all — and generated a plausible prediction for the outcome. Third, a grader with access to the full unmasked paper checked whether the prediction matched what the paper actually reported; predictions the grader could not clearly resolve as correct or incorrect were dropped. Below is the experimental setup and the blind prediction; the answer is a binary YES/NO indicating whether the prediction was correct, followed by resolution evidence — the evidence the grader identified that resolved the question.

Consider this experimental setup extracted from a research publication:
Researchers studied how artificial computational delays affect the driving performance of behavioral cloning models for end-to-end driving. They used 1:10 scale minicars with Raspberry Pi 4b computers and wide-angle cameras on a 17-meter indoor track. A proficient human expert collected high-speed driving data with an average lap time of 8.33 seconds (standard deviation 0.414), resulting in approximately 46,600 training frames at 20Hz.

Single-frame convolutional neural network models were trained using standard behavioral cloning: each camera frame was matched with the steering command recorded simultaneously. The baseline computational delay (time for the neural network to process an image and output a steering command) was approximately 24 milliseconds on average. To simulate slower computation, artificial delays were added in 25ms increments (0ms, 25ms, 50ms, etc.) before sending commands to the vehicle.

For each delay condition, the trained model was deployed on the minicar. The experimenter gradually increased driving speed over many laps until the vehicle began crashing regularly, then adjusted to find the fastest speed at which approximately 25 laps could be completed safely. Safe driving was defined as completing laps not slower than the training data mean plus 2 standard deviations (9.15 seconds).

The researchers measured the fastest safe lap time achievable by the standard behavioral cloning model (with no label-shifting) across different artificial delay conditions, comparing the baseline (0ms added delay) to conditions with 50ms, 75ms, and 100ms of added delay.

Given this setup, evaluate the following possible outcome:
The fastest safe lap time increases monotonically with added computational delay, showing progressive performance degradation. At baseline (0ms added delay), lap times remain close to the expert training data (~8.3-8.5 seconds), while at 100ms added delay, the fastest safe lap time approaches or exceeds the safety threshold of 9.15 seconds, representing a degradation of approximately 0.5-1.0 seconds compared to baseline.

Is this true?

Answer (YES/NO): NO